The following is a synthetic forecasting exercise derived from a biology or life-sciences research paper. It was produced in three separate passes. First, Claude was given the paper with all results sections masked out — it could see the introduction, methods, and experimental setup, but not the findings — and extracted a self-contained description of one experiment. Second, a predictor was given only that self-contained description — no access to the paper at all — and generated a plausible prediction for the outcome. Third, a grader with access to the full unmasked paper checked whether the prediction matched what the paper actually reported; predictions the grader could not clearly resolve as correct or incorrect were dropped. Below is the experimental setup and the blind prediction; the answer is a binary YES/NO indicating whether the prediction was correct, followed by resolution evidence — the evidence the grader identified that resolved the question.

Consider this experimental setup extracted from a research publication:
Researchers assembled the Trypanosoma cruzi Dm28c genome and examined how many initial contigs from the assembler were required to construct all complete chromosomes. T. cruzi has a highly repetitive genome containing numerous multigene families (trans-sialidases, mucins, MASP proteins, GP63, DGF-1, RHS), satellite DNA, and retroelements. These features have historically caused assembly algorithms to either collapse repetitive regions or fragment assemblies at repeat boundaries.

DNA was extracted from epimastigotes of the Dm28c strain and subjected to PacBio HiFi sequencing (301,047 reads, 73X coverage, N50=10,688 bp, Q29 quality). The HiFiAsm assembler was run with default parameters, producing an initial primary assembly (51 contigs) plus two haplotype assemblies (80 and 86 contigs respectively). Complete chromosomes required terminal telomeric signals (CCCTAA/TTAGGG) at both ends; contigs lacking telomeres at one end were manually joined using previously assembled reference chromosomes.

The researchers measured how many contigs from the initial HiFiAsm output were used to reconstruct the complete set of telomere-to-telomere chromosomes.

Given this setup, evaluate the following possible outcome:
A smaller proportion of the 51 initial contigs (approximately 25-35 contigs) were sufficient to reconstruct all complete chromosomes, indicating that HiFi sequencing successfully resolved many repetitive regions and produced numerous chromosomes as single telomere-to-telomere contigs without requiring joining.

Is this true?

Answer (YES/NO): NO